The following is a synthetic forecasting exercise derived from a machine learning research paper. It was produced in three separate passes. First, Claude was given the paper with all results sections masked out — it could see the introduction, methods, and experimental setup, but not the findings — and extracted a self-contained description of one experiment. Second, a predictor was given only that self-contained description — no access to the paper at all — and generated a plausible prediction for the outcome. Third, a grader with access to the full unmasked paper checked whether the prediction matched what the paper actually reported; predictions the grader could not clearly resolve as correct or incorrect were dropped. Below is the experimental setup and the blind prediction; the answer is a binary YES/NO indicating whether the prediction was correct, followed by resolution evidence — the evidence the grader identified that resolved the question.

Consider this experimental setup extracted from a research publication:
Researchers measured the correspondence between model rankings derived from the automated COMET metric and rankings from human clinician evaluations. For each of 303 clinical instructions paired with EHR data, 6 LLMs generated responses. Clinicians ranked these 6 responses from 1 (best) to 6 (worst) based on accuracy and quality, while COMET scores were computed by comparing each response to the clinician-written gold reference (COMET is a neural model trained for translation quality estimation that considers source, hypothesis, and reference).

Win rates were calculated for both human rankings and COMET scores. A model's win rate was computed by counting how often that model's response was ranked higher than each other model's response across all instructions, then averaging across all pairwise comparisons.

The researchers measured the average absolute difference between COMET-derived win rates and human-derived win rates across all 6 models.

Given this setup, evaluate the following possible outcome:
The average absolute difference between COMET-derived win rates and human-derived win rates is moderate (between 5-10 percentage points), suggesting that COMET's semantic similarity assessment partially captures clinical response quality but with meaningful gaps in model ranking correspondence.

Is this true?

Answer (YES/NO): NO